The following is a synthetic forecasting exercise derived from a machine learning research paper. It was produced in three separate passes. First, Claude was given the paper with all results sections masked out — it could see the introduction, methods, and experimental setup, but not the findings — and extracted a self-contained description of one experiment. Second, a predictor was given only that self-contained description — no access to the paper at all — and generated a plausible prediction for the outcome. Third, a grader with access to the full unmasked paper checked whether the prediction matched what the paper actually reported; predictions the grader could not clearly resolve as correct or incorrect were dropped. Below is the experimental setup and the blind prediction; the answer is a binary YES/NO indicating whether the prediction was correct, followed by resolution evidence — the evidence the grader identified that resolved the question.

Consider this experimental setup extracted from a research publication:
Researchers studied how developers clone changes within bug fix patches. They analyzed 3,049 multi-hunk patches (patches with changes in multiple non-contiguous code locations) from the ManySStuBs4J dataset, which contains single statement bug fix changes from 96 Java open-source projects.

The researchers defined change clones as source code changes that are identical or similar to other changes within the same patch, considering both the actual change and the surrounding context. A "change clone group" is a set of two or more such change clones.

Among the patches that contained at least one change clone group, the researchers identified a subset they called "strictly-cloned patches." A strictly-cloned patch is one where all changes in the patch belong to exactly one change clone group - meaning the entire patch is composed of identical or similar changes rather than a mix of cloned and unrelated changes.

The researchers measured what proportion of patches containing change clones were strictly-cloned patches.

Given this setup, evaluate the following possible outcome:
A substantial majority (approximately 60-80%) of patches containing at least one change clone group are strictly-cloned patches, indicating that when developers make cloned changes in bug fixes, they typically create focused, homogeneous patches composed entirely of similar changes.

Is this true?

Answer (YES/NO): YES